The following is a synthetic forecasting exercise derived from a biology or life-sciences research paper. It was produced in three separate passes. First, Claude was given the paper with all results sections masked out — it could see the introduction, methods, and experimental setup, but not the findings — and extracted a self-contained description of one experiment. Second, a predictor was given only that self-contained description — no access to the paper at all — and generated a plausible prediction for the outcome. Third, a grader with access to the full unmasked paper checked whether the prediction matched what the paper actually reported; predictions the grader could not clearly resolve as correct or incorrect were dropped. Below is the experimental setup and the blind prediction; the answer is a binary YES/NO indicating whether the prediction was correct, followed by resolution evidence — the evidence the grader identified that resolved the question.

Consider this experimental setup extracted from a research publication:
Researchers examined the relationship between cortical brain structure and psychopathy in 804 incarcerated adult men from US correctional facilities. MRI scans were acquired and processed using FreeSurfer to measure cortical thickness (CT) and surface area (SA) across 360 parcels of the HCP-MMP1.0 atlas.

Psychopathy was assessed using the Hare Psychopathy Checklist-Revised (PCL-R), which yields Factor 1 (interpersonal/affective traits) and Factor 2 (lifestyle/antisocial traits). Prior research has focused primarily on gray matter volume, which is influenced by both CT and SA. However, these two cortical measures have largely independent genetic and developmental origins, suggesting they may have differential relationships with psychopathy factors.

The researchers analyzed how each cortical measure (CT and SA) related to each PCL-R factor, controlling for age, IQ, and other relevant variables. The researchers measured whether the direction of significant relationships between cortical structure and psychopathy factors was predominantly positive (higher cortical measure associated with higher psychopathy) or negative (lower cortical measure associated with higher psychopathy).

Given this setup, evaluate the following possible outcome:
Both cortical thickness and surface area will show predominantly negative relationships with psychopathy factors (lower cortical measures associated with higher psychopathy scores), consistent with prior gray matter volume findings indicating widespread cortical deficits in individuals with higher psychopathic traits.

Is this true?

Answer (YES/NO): NO